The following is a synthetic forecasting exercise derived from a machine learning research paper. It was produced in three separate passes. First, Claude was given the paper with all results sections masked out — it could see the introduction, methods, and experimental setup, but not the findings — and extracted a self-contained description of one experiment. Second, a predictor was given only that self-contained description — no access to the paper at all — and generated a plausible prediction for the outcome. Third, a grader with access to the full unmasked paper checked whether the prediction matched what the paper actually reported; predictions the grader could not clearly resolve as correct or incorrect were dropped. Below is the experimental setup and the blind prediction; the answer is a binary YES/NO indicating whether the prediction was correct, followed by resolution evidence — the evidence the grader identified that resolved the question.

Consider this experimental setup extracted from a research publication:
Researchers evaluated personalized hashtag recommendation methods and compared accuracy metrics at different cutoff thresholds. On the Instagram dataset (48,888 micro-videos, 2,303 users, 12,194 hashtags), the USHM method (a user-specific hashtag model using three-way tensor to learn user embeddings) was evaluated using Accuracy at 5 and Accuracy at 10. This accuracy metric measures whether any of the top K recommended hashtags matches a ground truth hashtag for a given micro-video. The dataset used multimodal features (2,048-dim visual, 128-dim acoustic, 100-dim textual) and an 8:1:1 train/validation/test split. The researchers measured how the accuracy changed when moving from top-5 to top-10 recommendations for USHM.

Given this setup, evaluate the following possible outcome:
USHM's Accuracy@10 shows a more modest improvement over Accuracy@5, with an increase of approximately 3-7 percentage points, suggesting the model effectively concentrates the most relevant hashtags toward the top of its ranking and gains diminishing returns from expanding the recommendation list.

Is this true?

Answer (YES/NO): NO